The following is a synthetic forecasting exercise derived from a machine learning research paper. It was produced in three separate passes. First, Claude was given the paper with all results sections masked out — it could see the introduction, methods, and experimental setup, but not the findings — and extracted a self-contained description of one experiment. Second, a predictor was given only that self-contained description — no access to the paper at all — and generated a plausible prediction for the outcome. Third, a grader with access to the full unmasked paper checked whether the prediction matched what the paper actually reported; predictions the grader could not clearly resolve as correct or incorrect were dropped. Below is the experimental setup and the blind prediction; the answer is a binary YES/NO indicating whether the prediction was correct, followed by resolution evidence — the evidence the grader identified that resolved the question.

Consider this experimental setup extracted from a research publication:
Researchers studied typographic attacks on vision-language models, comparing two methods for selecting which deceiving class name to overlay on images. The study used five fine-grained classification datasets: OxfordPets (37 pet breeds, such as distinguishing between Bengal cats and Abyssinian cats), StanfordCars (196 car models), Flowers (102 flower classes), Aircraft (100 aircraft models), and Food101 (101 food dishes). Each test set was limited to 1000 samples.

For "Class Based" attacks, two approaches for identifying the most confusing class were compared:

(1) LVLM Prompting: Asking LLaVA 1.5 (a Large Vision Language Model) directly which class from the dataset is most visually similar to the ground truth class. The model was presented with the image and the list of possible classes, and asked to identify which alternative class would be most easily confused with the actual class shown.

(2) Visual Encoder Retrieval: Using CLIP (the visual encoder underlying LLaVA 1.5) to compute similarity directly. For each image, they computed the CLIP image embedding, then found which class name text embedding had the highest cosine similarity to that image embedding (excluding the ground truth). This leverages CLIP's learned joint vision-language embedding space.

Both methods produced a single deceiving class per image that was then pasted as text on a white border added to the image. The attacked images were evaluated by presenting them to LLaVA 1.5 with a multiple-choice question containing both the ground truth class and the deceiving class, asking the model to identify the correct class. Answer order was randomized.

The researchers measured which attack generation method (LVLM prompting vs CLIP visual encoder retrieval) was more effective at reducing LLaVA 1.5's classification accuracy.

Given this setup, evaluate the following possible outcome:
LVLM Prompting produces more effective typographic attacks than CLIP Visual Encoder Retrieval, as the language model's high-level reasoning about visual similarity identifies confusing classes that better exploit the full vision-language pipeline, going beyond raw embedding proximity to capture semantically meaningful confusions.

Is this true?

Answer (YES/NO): NO